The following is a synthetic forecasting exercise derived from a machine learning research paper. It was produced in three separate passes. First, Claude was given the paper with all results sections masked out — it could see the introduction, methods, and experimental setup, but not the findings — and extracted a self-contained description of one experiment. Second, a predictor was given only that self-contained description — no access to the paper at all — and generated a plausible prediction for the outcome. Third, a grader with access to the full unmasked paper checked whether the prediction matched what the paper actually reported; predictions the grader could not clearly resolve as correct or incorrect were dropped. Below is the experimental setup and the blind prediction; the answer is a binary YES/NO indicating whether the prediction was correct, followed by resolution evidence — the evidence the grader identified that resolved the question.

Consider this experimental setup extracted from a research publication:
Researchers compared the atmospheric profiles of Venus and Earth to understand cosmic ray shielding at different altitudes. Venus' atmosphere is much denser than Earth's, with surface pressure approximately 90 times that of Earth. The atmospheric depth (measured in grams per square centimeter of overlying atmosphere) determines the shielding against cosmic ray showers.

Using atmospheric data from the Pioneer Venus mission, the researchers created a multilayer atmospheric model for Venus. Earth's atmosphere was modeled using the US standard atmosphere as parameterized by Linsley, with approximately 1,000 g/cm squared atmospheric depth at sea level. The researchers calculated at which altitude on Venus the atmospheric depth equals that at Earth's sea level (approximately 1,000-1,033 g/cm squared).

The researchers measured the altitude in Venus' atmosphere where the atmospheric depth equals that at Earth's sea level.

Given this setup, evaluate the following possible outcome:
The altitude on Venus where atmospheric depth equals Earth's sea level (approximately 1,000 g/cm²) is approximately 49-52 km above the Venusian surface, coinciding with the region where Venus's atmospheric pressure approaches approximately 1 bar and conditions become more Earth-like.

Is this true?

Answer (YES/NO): YES